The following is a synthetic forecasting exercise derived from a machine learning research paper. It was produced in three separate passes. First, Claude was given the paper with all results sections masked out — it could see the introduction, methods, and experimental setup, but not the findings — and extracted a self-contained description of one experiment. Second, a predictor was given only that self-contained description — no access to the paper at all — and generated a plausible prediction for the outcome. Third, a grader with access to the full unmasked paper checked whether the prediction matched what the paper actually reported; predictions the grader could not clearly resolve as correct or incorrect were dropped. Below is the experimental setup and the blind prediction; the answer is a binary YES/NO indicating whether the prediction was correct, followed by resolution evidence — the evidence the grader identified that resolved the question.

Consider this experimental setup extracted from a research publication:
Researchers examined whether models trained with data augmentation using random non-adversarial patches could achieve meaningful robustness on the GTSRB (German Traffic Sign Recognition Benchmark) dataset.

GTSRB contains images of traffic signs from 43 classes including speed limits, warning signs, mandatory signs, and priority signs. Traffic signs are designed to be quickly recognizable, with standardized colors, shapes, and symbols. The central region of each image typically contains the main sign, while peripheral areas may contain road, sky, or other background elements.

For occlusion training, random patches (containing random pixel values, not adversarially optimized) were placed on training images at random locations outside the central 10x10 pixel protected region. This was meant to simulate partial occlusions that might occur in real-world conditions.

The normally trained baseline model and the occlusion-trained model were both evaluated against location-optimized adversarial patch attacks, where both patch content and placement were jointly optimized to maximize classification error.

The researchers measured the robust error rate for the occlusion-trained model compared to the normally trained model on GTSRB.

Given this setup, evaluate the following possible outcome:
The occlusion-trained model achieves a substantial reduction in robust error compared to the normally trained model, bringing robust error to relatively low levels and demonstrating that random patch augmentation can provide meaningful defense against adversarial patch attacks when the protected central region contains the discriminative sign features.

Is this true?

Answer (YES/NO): NO